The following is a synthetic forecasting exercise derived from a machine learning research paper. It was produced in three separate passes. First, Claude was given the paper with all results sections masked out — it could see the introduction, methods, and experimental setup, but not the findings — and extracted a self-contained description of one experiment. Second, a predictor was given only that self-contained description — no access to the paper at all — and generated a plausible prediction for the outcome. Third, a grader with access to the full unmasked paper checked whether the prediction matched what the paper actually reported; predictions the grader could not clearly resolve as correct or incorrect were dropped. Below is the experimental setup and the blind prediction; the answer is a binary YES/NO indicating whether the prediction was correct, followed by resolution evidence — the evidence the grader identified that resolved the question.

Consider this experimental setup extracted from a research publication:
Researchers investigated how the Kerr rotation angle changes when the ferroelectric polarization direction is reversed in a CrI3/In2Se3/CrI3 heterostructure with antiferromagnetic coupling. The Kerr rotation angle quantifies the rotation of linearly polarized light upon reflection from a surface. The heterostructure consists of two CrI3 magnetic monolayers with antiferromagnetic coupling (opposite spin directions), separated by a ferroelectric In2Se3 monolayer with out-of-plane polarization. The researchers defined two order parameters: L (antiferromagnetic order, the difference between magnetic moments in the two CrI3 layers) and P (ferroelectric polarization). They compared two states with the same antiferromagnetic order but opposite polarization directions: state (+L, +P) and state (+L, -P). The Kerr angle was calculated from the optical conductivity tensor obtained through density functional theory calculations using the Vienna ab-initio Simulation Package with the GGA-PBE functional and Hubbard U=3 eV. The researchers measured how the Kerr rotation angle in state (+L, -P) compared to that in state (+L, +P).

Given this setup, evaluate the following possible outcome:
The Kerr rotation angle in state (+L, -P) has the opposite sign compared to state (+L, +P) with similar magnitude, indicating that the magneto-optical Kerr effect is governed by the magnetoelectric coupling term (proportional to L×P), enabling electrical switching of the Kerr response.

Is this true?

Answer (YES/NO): YES